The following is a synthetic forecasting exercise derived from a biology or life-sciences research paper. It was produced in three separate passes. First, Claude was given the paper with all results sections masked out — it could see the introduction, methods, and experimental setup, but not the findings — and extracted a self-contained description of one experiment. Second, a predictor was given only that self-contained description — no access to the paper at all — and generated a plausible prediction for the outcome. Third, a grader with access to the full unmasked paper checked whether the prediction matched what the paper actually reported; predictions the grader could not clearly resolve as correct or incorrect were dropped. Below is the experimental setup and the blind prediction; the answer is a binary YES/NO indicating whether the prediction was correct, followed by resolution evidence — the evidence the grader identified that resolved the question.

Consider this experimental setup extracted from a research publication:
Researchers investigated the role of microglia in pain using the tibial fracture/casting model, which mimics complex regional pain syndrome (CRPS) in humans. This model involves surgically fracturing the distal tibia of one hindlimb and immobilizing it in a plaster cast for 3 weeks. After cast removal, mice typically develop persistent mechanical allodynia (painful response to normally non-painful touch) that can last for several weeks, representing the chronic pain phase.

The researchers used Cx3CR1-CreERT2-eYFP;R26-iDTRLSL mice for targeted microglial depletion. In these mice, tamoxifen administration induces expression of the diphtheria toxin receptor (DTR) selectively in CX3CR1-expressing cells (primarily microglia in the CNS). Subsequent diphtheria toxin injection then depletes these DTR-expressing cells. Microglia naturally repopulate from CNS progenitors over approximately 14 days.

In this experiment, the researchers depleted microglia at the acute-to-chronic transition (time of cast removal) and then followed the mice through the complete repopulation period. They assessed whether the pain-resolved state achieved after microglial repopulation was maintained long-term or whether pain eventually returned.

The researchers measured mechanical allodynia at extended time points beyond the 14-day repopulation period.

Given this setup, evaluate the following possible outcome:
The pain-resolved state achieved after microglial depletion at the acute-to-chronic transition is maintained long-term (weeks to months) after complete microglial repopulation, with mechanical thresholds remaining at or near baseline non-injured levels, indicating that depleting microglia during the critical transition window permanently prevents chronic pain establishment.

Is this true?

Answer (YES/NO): YES